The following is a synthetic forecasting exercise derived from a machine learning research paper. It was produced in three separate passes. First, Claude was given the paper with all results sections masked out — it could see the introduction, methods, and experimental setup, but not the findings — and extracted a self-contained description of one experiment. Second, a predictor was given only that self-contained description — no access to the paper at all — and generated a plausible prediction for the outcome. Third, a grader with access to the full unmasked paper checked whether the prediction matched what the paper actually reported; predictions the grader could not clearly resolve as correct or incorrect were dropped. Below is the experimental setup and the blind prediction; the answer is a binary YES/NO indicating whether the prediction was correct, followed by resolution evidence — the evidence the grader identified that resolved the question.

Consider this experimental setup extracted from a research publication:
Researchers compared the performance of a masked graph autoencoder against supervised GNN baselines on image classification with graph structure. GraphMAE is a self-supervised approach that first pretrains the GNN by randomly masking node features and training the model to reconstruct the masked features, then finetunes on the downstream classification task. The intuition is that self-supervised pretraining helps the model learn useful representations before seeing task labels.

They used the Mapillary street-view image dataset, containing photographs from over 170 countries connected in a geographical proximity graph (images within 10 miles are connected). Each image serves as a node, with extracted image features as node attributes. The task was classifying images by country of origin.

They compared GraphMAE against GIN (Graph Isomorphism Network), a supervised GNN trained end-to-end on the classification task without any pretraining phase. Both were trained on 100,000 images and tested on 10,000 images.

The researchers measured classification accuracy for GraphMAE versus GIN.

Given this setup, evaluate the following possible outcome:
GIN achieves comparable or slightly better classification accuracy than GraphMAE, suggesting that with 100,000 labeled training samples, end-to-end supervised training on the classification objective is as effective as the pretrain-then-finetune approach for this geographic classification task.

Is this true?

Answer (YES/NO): NO